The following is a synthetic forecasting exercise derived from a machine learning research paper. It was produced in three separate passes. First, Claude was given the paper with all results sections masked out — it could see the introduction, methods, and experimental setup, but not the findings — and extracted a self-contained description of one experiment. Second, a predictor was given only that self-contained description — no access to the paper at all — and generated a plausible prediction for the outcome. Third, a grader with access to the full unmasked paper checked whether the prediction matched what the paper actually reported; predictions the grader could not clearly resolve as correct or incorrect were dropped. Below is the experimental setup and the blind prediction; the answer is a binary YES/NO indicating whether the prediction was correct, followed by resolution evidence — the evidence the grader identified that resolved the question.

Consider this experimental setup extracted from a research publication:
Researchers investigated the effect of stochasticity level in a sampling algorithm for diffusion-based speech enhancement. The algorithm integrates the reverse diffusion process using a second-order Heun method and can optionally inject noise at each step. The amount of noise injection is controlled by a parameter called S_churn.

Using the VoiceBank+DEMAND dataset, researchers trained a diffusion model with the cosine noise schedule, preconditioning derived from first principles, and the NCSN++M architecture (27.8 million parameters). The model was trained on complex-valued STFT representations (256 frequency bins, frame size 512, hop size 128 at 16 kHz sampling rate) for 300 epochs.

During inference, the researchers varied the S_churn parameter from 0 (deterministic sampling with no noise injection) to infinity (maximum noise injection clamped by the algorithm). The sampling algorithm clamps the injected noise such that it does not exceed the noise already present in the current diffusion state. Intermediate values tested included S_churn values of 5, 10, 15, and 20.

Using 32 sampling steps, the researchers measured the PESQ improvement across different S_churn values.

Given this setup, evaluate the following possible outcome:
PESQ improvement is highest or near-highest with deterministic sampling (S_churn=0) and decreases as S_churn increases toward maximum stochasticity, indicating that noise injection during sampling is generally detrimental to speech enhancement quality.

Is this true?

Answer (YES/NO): NO